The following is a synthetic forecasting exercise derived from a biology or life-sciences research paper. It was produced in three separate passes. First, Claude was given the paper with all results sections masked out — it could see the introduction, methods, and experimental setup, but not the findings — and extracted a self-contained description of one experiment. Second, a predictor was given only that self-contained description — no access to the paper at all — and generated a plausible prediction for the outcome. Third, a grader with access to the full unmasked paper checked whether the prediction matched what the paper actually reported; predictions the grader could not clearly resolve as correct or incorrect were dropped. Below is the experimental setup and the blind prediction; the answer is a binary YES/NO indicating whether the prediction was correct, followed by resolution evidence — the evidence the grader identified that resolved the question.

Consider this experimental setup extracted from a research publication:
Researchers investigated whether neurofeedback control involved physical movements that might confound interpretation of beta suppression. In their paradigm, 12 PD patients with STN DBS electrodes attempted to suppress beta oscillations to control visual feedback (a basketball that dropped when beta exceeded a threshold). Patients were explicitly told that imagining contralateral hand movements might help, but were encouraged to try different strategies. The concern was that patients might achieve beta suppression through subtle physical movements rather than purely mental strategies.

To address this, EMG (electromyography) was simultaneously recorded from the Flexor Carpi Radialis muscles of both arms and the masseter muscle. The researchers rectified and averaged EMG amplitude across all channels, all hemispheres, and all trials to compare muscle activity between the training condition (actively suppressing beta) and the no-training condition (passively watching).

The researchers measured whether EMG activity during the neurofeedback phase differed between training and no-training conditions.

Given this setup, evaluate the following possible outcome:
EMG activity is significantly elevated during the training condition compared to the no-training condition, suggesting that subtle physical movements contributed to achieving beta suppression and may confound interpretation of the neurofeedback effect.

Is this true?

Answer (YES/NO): NO